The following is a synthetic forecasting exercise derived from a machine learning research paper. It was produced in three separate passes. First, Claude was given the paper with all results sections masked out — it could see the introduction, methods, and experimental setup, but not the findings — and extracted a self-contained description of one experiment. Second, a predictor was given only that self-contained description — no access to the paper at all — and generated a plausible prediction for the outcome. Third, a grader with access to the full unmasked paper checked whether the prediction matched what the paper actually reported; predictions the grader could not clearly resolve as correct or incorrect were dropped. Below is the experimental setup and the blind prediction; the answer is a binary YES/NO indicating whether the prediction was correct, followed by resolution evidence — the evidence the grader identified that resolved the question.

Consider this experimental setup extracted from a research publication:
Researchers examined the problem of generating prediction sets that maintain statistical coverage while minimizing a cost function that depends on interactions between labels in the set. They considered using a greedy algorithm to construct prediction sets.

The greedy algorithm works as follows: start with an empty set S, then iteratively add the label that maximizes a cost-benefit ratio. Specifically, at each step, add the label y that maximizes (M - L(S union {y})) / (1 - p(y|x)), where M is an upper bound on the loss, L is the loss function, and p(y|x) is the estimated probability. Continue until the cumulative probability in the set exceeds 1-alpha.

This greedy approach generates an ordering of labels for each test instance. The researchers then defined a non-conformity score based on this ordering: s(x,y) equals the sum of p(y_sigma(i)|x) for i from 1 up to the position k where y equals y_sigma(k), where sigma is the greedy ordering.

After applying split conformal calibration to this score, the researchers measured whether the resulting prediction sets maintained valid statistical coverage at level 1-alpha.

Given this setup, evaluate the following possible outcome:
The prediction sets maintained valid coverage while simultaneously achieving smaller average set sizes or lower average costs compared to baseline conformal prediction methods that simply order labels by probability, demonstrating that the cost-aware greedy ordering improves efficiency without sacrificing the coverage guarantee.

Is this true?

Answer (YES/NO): YES